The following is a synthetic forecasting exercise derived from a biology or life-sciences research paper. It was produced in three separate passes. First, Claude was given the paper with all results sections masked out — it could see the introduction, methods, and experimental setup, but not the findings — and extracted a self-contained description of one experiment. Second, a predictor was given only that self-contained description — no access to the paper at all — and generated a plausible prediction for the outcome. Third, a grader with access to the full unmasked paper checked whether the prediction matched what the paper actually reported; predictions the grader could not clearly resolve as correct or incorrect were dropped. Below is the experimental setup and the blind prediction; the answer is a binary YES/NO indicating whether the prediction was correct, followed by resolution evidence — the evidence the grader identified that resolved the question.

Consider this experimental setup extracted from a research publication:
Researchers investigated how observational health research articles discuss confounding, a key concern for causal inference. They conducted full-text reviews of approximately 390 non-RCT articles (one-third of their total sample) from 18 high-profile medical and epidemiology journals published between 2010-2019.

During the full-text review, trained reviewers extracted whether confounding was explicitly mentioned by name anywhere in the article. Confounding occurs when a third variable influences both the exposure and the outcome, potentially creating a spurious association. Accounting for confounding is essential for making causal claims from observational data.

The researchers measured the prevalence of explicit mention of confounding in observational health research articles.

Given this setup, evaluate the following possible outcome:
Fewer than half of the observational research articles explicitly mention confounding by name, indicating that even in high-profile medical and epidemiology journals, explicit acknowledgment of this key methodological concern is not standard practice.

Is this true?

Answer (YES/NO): NO